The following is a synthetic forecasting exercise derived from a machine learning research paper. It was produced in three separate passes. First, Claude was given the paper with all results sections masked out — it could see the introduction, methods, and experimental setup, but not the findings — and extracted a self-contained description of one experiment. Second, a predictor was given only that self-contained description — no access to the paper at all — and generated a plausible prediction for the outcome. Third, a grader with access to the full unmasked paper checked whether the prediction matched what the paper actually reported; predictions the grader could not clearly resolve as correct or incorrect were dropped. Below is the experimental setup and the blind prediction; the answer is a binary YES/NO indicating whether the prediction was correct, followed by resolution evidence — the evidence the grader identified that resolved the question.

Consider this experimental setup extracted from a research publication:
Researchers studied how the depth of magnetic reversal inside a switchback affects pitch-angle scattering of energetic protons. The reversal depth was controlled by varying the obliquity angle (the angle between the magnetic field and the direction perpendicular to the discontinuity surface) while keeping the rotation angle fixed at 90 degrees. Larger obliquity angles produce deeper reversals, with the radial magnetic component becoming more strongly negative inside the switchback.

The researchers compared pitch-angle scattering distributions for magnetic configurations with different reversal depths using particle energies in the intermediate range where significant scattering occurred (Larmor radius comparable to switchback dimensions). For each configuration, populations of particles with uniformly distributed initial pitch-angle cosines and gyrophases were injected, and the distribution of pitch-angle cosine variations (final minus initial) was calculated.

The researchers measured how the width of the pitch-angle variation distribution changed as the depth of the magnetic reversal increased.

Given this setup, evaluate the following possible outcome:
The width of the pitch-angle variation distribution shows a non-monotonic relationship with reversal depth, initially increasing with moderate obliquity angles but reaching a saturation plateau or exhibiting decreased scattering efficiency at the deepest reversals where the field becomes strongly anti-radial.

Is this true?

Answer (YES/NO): NO